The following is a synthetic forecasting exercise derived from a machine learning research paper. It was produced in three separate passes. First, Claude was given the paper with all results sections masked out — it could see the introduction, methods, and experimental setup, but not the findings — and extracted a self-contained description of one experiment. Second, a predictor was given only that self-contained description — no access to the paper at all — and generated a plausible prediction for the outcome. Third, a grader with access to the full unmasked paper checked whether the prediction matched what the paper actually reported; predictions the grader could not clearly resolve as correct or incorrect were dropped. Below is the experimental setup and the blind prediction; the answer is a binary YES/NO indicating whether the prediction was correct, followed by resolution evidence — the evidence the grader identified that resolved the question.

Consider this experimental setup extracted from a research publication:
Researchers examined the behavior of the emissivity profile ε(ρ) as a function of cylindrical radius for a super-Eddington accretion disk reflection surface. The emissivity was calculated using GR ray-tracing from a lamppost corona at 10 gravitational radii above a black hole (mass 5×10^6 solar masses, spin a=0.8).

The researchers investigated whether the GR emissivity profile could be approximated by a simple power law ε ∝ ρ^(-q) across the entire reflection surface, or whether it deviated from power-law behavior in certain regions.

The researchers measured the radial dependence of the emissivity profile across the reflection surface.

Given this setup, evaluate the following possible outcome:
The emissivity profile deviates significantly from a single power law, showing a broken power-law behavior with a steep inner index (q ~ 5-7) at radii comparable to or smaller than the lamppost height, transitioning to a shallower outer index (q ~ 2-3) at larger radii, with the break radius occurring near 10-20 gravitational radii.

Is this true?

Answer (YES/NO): NO